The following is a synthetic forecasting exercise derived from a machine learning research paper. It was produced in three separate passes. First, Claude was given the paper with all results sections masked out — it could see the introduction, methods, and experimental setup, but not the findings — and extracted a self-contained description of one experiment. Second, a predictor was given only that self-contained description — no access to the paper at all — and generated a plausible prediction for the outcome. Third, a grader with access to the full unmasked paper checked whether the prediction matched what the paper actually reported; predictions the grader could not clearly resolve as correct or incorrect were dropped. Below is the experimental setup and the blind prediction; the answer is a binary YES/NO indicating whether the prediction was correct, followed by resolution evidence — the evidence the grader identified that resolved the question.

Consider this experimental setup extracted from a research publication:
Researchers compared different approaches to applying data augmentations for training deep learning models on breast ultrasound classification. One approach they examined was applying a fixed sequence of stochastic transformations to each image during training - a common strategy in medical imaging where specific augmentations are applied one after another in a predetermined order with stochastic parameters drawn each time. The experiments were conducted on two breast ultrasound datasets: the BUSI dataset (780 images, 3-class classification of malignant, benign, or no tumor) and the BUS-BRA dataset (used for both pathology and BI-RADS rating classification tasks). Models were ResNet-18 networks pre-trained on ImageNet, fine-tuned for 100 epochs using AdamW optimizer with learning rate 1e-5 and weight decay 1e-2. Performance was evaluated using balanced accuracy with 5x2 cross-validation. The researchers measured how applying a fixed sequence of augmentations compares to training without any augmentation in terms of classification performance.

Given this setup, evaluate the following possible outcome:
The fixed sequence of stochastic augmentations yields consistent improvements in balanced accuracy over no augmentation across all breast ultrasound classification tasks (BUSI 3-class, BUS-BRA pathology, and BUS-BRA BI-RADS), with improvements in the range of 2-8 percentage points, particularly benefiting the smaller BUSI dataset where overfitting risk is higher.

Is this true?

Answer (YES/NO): NO